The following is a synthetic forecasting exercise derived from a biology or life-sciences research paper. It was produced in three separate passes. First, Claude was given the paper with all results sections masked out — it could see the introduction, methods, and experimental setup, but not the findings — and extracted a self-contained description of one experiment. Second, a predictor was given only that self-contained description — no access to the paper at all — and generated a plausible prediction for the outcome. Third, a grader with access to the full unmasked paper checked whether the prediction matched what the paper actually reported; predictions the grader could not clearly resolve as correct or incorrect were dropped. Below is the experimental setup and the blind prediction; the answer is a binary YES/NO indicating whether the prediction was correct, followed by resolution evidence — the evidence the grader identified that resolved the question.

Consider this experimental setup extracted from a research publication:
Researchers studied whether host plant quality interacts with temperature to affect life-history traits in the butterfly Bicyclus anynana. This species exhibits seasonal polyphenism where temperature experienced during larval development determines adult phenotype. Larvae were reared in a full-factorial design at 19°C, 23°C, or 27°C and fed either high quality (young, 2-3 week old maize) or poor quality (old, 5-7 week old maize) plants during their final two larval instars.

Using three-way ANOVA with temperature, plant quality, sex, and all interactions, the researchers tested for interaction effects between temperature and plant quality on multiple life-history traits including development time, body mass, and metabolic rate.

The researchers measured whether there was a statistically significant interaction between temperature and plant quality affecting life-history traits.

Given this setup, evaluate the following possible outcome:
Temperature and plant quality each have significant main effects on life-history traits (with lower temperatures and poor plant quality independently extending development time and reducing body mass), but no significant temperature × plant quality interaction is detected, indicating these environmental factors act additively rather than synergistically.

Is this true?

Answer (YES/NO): NO